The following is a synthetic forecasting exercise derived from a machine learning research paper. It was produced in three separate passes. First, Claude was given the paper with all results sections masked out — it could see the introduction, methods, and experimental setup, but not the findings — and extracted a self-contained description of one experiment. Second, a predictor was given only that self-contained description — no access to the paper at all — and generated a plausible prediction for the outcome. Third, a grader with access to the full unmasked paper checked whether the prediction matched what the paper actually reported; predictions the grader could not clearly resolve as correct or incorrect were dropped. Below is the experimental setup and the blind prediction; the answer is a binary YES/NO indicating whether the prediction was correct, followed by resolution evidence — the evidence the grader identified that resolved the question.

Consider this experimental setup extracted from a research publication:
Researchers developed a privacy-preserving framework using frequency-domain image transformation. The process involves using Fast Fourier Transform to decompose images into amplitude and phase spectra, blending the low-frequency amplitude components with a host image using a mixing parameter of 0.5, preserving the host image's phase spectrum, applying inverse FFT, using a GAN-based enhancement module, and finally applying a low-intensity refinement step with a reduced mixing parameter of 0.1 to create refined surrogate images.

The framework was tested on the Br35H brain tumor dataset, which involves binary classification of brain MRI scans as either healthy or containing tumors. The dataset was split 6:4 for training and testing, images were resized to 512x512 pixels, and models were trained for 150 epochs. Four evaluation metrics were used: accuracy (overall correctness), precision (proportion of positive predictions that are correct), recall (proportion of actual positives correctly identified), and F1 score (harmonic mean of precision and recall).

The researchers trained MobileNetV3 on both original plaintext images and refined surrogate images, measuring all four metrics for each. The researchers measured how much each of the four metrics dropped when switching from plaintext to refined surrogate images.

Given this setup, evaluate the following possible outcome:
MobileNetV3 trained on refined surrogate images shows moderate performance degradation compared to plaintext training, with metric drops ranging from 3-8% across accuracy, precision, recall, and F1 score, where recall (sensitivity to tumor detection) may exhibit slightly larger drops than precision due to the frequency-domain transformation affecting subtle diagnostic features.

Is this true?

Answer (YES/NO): NO